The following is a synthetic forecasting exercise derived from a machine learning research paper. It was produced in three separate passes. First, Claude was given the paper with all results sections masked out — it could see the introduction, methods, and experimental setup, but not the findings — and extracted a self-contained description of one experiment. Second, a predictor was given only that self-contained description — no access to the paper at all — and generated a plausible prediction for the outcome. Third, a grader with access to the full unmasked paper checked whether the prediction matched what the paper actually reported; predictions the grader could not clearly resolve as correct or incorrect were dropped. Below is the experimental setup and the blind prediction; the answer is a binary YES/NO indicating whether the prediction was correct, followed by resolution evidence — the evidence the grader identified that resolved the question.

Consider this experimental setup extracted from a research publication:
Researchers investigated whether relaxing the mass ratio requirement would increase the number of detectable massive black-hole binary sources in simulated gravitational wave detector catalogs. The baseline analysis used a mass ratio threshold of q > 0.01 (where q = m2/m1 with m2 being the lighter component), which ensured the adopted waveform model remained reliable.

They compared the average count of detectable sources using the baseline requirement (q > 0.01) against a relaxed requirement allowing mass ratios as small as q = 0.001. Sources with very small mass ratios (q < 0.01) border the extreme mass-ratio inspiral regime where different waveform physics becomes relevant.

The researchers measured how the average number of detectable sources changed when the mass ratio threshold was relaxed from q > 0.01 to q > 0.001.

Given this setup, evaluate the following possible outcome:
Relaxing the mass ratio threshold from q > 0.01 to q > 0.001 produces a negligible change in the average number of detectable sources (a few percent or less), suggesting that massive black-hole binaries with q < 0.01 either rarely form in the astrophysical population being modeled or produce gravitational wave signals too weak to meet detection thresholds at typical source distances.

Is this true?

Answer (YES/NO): NO